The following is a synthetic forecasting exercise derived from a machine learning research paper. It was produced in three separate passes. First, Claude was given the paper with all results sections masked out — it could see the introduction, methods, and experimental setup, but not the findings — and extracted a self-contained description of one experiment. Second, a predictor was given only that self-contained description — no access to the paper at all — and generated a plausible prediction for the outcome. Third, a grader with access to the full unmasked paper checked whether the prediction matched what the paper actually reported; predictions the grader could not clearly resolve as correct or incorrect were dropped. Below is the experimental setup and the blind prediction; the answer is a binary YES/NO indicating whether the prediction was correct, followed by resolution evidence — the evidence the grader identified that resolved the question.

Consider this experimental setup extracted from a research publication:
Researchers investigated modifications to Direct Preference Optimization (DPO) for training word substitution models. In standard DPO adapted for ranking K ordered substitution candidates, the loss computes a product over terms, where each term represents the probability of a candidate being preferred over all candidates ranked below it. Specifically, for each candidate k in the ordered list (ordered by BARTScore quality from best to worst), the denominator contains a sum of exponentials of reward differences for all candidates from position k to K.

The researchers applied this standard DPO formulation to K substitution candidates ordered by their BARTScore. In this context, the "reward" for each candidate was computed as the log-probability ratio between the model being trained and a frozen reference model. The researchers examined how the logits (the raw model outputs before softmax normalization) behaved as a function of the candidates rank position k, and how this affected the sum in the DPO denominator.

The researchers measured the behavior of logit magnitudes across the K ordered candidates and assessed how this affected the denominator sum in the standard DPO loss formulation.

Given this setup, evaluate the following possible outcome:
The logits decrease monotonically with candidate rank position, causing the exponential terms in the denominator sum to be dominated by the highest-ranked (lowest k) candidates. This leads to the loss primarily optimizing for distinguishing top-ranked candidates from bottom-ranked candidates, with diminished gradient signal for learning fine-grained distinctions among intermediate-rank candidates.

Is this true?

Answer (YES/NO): NO